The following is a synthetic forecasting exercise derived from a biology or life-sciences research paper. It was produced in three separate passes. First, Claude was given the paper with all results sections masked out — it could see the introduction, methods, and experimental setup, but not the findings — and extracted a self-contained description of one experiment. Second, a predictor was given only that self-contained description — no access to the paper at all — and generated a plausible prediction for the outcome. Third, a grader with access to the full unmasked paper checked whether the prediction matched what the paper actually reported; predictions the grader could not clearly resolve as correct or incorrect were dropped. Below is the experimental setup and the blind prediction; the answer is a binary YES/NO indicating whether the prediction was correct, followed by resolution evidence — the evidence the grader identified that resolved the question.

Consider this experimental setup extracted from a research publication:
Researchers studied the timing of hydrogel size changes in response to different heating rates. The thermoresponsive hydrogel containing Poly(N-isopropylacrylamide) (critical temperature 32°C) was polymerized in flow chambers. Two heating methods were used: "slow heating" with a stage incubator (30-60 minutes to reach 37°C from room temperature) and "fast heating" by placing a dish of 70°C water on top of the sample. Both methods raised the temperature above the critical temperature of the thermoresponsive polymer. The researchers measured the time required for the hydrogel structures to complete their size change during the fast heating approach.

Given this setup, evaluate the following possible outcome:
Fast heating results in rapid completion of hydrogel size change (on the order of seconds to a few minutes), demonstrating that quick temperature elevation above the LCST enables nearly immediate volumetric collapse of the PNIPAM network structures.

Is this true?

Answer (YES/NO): YES